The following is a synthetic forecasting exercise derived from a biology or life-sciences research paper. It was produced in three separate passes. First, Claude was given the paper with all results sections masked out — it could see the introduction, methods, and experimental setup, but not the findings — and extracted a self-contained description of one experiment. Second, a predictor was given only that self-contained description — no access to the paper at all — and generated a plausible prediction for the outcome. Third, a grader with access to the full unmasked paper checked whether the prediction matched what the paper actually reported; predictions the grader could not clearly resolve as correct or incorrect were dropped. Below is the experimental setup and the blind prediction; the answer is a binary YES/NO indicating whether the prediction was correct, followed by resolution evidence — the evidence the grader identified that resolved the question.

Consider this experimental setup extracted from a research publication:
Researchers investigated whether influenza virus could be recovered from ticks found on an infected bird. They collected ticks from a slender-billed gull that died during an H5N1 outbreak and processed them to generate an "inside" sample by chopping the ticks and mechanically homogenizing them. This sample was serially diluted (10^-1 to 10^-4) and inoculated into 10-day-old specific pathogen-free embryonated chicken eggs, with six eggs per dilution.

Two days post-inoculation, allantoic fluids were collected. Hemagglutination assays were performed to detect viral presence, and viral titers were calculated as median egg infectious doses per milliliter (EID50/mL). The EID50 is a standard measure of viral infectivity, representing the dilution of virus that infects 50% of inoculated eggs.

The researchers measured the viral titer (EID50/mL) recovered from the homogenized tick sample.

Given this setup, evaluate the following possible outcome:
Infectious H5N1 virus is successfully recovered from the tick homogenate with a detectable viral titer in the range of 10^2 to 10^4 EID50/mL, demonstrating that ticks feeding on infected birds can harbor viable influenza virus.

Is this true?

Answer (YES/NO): YES